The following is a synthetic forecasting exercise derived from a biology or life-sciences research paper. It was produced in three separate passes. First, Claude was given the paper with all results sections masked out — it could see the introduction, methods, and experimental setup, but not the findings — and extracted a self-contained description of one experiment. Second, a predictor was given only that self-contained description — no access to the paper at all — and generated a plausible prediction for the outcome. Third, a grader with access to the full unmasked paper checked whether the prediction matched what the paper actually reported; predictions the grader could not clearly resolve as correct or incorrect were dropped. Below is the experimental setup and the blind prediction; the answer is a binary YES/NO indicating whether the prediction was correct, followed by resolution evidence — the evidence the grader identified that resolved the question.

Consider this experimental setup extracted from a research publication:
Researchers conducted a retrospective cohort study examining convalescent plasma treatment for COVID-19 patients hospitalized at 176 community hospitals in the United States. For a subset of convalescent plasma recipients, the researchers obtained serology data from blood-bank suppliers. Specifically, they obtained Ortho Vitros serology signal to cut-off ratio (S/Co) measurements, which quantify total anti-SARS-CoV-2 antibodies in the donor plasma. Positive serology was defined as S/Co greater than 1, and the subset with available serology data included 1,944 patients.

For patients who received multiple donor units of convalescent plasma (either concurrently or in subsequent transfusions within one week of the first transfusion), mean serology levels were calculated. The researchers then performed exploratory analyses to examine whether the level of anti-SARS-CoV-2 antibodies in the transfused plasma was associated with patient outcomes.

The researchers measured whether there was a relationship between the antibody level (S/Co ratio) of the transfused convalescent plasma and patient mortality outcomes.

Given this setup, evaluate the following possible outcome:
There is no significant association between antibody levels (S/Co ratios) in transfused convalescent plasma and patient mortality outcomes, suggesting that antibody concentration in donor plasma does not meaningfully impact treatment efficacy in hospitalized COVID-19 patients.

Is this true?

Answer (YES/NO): NO